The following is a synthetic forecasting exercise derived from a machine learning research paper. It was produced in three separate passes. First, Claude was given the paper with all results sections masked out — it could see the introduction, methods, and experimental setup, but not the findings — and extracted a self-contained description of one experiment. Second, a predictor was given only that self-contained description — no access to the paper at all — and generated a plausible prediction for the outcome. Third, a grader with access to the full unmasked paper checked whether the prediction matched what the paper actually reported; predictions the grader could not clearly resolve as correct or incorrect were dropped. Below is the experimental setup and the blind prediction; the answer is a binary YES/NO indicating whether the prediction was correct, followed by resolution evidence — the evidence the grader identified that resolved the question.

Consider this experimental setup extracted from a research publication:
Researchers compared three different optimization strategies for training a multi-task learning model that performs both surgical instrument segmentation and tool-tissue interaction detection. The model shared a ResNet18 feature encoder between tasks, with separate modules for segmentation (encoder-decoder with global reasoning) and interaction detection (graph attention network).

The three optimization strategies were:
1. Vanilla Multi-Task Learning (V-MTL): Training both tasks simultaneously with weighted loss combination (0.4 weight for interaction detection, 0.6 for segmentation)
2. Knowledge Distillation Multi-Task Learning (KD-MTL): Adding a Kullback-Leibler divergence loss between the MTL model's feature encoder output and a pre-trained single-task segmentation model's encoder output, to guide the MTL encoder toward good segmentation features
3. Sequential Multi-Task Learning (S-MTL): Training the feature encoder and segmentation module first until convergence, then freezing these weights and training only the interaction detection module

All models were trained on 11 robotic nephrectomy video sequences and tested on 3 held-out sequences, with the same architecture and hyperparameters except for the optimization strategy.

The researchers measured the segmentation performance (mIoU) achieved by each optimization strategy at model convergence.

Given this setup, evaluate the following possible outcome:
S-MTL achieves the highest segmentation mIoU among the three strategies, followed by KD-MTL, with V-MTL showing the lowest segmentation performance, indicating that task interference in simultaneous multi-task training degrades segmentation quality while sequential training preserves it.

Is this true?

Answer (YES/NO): YES